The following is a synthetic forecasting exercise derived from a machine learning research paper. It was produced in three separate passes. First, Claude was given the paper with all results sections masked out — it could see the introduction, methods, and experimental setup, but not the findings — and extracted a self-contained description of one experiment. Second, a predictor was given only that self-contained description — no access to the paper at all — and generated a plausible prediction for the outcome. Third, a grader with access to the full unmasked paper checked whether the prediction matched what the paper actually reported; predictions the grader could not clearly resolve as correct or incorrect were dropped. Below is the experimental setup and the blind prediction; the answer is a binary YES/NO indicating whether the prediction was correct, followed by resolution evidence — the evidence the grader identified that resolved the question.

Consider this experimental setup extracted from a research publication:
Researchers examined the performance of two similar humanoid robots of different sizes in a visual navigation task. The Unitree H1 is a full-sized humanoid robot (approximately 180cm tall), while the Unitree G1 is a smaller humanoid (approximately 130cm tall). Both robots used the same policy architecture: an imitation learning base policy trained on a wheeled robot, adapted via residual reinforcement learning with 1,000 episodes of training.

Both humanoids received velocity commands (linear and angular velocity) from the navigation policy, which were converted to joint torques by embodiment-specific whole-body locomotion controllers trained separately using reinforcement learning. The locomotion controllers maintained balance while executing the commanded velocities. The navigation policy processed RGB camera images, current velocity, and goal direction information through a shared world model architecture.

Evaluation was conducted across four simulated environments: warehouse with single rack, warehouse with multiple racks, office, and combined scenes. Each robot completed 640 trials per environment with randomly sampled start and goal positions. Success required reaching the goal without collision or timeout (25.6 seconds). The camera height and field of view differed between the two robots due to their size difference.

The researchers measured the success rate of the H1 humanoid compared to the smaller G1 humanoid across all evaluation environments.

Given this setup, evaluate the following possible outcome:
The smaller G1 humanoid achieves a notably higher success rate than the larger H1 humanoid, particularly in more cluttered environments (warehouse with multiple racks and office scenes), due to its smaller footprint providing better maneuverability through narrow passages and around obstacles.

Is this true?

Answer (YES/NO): NO